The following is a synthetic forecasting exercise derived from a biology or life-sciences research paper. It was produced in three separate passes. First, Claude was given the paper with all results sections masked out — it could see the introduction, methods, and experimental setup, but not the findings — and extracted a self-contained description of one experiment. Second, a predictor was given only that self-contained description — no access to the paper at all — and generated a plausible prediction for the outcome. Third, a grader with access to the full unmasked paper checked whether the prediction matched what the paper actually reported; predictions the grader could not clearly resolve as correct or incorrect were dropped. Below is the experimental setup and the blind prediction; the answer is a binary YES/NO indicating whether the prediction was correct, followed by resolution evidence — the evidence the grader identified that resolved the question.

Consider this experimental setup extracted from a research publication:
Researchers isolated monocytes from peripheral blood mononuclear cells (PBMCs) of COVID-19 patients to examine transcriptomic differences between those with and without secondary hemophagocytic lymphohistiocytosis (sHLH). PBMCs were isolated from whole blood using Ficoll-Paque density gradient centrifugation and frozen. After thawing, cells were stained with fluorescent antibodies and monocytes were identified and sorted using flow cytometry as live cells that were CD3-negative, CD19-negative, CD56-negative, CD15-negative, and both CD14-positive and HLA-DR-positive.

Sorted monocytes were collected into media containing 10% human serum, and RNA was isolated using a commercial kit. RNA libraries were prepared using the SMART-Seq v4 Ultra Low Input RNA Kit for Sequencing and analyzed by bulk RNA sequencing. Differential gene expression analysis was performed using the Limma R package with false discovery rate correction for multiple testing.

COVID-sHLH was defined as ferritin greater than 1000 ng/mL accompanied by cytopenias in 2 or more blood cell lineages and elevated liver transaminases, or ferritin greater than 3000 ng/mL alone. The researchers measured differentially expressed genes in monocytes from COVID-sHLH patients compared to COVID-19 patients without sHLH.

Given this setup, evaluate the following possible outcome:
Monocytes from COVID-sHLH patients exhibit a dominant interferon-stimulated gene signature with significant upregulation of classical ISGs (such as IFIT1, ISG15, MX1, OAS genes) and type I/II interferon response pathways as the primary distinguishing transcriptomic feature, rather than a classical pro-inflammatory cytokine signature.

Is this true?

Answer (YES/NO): NO